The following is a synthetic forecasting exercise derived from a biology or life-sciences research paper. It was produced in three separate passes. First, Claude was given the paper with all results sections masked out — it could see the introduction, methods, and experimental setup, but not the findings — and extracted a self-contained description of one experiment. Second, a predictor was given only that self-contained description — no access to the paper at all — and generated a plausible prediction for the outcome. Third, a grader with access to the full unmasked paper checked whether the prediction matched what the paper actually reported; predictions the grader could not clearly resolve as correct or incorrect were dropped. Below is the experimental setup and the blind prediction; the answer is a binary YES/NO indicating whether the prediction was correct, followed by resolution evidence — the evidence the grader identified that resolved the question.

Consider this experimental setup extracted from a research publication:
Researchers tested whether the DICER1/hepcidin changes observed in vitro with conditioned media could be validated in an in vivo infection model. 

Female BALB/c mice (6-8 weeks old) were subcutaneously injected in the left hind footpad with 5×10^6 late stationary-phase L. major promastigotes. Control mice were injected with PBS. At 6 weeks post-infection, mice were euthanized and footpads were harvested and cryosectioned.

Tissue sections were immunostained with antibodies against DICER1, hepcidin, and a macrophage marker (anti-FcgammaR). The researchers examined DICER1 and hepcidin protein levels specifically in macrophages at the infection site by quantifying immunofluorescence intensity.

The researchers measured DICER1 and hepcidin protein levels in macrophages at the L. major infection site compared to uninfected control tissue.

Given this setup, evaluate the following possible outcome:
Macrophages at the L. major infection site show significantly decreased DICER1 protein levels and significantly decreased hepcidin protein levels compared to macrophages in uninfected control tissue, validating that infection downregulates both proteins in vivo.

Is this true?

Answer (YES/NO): NO